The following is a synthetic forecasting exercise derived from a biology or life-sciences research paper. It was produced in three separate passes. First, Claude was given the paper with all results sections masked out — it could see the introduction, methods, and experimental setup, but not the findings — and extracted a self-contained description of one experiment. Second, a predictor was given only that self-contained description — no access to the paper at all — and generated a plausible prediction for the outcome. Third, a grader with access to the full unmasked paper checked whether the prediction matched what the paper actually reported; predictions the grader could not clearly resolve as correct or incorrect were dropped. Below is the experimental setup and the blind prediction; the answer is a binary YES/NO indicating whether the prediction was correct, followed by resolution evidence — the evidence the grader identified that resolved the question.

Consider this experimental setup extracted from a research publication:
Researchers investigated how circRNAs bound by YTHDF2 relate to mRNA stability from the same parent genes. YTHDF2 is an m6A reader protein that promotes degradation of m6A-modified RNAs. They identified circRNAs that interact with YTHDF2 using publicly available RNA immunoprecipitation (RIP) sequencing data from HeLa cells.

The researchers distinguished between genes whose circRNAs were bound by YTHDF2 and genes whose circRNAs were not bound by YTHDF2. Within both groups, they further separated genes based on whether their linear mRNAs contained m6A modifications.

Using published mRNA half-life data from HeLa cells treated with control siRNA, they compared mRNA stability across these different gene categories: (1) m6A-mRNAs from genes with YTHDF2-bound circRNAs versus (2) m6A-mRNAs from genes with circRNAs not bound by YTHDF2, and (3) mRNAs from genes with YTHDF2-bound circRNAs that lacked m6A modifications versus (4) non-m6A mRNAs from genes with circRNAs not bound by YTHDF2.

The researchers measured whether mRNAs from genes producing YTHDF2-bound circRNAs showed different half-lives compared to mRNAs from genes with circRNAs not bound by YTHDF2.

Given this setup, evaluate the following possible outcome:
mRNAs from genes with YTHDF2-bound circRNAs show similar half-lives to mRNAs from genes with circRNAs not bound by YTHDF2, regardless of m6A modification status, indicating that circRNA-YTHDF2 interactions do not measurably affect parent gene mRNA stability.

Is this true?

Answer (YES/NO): NO